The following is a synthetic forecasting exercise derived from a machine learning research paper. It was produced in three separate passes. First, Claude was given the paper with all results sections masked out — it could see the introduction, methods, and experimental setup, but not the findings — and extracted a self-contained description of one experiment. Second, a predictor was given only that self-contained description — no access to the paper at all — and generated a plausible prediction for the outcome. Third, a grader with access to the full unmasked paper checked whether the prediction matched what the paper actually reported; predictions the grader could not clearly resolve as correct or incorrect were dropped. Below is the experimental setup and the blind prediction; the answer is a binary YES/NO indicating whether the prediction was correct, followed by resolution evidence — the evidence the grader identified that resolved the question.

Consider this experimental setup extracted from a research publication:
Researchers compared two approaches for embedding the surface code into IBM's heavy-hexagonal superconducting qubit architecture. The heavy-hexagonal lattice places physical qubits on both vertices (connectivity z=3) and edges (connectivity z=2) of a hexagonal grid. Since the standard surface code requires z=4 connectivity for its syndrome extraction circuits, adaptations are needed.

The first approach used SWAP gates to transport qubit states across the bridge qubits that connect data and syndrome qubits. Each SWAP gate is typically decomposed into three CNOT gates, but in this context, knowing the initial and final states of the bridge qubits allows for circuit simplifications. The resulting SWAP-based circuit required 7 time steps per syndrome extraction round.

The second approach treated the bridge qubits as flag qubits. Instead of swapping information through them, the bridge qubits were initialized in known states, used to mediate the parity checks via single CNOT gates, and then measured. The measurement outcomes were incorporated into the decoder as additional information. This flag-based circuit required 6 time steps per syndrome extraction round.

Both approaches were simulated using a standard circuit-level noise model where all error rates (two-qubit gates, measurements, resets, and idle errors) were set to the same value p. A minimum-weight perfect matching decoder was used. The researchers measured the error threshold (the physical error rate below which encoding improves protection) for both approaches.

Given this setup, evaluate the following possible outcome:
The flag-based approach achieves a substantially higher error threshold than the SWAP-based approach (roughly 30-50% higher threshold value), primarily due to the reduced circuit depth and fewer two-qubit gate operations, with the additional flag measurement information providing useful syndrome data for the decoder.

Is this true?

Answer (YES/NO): NO